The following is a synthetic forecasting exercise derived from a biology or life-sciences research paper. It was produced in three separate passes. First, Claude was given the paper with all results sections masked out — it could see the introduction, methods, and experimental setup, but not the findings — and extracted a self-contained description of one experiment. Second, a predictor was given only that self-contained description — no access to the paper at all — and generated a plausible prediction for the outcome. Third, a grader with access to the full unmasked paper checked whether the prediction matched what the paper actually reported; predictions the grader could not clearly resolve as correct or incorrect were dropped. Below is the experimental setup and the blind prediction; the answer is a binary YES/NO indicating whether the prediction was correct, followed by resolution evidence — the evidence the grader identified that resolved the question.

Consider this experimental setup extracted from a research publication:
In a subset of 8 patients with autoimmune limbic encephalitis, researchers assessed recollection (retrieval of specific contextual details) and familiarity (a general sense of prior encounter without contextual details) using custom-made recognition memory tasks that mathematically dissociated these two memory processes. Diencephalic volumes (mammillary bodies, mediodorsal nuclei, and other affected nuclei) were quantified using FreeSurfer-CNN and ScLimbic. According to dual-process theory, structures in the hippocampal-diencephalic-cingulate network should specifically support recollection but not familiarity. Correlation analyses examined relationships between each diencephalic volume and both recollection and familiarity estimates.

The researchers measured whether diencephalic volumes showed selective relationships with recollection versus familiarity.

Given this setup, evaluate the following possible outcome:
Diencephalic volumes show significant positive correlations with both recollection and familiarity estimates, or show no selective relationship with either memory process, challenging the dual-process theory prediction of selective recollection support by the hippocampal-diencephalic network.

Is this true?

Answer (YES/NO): NO